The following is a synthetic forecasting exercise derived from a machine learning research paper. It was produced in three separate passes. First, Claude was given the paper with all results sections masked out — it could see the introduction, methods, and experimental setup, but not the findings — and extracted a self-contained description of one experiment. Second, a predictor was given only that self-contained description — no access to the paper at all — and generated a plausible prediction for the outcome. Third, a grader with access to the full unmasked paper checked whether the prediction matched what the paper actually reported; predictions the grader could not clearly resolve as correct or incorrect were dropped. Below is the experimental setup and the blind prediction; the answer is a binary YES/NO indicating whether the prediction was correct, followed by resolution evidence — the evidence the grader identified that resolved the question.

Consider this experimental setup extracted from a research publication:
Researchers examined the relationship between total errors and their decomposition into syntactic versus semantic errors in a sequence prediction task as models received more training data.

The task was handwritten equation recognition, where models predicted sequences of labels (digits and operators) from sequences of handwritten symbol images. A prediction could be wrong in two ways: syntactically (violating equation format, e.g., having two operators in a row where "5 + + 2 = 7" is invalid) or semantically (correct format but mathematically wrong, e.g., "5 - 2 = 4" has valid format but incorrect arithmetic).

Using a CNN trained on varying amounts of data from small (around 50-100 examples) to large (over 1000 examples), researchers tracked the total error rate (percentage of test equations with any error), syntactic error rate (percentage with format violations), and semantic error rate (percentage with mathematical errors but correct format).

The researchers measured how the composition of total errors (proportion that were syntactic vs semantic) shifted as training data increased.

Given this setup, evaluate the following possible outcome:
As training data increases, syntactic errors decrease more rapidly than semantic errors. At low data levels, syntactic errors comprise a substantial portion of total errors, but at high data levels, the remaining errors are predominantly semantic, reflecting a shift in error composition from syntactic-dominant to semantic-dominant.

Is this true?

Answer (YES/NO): NO